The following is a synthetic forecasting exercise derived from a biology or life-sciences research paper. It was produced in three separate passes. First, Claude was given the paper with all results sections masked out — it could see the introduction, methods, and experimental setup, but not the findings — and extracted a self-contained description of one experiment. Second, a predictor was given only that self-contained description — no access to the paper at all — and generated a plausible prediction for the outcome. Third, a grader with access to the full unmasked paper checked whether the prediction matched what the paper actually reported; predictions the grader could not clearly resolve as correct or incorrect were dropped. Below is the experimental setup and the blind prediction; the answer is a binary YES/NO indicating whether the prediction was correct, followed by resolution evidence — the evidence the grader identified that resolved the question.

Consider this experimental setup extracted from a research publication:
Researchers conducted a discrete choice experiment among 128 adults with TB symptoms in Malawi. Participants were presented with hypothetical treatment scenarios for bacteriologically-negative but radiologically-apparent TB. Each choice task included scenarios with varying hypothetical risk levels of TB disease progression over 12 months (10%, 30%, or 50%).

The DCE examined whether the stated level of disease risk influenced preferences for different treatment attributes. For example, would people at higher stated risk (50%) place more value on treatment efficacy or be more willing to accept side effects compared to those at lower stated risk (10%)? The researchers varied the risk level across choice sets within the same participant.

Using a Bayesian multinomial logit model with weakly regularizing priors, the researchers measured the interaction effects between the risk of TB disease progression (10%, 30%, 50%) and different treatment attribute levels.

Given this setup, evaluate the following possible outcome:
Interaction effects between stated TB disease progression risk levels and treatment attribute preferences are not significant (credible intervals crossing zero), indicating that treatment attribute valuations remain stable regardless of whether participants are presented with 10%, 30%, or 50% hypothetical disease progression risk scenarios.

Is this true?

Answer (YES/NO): YES